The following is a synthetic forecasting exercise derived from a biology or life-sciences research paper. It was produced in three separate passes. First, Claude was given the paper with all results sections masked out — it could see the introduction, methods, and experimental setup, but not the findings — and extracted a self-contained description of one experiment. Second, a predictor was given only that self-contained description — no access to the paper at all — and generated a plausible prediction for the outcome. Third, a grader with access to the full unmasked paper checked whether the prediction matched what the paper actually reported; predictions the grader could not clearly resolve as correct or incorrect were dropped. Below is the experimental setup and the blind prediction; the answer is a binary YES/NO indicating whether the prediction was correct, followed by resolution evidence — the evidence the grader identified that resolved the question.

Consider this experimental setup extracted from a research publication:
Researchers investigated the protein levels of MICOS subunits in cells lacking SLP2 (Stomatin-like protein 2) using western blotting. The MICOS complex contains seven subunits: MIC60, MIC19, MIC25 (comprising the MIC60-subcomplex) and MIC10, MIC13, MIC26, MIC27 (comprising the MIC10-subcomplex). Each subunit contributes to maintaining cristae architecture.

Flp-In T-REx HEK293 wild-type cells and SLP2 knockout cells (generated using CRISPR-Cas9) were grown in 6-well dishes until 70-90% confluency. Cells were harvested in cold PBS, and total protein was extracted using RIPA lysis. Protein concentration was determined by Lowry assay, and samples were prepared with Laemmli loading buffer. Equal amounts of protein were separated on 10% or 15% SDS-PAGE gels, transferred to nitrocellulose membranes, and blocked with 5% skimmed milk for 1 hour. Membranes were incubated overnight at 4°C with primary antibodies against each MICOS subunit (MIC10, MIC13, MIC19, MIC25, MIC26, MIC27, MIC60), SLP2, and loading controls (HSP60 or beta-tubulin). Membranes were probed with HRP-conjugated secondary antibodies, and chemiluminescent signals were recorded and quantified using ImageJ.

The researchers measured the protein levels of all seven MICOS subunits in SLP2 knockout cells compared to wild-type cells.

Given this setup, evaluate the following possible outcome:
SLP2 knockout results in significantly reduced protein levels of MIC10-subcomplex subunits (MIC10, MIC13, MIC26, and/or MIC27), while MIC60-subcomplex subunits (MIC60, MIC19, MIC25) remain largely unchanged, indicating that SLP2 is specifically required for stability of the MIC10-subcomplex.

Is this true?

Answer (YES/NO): NO